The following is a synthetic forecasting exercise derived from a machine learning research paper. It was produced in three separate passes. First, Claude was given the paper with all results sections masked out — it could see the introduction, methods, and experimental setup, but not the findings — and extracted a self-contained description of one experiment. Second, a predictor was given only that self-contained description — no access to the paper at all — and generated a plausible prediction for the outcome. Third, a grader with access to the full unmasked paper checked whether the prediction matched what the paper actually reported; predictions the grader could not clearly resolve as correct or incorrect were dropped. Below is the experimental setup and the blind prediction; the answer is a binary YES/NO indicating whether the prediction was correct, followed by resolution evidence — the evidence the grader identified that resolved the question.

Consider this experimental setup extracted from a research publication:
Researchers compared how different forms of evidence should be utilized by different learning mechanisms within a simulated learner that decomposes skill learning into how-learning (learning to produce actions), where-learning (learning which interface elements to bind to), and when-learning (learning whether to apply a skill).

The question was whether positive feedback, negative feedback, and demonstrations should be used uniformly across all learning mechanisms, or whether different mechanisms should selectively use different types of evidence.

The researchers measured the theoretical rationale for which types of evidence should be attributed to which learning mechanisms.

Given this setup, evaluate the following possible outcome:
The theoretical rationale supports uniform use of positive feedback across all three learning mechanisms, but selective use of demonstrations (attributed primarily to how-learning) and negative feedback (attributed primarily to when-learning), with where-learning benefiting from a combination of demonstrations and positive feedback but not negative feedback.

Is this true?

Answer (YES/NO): NO